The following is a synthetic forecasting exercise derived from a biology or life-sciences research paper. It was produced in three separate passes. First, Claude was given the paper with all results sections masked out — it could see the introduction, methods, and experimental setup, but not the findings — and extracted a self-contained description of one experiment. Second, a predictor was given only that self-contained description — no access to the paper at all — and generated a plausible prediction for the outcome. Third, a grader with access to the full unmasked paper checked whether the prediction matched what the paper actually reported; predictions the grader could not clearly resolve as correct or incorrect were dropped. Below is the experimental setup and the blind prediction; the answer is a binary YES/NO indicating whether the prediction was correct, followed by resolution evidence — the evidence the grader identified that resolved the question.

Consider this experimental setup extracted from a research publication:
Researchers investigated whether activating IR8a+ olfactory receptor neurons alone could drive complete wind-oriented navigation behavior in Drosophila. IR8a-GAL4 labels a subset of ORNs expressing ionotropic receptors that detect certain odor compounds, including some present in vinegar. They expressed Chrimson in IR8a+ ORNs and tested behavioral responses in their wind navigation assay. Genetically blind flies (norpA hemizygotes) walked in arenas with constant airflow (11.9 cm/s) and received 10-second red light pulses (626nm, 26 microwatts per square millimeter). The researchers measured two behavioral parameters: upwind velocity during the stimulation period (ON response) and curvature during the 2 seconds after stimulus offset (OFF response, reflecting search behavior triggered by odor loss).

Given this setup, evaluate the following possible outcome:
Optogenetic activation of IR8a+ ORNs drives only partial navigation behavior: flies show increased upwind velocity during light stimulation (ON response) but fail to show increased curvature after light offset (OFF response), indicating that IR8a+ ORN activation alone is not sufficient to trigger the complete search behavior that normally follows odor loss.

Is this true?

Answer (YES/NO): NO